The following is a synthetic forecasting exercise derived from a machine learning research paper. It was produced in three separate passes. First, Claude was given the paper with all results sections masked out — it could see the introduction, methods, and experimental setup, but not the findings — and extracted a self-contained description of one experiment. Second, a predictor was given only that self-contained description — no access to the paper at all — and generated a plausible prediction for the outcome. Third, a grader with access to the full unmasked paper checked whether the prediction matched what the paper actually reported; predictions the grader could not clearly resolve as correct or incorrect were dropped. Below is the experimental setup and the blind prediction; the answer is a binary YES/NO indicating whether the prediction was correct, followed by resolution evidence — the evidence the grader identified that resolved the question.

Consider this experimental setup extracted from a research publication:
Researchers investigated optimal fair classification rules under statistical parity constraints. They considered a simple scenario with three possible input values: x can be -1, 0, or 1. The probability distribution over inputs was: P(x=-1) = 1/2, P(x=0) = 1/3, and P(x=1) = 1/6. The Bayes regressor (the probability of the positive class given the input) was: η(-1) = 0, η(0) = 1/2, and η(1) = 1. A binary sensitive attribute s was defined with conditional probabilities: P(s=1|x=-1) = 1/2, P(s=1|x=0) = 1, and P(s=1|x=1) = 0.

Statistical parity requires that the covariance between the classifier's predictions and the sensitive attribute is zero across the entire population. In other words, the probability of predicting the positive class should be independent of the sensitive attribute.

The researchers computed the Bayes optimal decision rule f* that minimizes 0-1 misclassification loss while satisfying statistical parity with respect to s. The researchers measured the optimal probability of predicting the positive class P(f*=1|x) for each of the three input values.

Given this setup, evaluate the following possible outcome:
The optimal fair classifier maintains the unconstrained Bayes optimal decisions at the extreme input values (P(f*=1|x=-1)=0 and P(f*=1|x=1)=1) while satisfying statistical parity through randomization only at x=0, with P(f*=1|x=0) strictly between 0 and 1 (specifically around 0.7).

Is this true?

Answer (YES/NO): NO